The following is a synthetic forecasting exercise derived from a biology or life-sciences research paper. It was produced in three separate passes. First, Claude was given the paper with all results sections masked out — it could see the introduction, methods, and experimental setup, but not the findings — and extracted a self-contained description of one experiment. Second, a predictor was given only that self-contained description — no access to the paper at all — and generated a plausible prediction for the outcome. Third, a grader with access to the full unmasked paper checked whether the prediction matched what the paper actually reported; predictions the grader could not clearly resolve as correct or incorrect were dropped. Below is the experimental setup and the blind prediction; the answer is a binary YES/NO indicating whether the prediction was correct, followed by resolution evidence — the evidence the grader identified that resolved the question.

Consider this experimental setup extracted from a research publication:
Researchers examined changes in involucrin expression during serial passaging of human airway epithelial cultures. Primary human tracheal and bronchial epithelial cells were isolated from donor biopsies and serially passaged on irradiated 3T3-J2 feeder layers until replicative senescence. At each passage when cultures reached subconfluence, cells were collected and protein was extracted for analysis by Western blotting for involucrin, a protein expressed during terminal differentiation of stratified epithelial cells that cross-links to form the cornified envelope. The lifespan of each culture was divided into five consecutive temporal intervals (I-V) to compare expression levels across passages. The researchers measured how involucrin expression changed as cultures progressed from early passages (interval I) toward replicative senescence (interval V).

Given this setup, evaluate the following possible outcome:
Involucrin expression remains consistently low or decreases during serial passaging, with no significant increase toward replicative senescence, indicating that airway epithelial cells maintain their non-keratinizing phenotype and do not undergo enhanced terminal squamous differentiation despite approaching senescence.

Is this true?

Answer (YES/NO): NO